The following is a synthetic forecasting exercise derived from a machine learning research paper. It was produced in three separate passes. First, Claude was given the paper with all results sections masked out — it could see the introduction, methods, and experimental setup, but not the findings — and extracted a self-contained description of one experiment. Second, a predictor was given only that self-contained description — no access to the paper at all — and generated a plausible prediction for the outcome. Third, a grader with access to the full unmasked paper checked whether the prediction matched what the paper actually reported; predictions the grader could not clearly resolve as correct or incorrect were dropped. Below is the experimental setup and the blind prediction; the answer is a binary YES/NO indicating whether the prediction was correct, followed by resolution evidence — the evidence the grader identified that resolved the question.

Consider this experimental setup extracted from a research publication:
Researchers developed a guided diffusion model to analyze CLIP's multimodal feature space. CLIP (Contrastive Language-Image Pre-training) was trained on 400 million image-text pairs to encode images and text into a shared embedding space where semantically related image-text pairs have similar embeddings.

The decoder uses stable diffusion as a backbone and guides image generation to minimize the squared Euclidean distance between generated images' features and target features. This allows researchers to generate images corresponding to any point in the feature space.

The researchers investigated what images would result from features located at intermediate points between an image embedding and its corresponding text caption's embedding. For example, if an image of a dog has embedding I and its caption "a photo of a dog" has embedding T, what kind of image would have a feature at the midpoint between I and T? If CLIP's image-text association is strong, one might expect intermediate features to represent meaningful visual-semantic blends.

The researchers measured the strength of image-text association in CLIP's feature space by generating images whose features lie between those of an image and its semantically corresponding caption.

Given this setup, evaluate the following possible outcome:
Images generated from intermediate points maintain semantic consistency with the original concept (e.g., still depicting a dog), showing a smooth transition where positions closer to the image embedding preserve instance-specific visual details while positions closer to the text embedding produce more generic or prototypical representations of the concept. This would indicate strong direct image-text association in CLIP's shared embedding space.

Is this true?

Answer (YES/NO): NO